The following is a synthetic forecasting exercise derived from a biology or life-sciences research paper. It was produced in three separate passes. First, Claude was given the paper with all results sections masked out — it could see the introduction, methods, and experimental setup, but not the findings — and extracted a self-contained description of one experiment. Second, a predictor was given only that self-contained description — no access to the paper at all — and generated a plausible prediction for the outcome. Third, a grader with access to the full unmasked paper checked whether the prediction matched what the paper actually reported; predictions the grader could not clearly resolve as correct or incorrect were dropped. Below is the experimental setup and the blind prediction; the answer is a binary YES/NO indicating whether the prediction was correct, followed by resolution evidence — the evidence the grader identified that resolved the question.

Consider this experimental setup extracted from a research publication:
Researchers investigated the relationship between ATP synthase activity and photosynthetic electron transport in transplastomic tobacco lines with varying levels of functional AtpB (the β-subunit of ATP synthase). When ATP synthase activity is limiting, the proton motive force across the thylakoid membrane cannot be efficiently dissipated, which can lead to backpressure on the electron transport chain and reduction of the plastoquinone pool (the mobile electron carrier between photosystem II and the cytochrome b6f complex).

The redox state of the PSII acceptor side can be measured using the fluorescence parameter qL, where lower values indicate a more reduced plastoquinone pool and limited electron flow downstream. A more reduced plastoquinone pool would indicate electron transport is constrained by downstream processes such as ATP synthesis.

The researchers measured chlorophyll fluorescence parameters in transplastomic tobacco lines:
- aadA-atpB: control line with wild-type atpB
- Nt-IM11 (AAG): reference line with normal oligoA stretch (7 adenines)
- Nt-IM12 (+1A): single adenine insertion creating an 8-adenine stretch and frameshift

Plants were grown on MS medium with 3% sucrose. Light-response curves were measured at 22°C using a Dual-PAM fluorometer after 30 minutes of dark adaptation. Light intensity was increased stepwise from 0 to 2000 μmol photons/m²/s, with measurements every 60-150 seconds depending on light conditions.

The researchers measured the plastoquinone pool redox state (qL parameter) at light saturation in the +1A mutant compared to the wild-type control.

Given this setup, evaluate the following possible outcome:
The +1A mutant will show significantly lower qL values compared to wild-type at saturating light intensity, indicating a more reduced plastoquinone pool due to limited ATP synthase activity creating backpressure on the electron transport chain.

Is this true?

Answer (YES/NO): YES